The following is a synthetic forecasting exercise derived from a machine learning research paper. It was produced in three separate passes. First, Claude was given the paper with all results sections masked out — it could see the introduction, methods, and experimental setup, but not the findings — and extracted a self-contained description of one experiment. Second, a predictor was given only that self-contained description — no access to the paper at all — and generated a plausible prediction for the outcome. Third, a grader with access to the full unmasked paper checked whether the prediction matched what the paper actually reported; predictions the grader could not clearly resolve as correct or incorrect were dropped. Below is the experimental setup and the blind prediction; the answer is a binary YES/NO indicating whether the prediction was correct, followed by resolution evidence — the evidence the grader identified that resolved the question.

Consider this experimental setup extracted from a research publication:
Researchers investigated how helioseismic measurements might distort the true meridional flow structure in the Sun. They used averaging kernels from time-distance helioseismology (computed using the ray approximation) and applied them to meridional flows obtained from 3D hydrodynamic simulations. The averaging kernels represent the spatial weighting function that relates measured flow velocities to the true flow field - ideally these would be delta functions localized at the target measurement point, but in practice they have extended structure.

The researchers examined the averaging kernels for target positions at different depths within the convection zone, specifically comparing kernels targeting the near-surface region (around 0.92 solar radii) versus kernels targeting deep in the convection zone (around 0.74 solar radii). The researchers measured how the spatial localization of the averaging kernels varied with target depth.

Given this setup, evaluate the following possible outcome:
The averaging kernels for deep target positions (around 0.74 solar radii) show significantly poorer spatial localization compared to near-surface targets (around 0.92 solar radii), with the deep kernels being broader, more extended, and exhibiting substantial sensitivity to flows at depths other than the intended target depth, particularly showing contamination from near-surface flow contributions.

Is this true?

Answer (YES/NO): YES